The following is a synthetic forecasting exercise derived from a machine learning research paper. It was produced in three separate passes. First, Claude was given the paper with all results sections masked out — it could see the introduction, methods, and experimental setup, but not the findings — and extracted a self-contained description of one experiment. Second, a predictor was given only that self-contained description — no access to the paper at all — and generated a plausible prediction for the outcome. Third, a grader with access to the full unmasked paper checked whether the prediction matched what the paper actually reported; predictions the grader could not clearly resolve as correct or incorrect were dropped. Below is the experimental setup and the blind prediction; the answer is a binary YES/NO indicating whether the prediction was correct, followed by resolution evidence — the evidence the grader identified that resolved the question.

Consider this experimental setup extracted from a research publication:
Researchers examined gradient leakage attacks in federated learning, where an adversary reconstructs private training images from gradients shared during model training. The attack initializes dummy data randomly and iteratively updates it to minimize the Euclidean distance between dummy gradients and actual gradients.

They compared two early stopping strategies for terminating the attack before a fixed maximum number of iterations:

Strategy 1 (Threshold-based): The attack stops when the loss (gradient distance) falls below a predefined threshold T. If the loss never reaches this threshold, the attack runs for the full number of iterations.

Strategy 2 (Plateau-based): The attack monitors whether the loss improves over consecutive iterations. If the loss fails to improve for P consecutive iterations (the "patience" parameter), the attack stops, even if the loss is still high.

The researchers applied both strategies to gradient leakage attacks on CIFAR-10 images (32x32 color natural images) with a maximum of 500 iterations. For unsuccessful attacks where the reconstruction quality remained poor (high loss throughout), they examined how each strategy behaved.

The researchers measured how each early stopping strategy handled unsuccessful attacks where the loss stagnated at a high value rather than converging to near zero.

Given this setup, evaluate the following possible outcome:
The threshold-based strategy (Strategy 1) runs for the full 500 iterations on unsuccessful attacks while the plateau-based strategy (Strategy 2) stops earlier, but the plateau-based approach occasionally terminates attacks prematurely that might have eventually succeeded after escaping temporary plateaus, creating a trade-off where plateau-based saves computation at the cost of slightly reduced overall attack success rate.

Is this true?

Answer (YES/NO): NO